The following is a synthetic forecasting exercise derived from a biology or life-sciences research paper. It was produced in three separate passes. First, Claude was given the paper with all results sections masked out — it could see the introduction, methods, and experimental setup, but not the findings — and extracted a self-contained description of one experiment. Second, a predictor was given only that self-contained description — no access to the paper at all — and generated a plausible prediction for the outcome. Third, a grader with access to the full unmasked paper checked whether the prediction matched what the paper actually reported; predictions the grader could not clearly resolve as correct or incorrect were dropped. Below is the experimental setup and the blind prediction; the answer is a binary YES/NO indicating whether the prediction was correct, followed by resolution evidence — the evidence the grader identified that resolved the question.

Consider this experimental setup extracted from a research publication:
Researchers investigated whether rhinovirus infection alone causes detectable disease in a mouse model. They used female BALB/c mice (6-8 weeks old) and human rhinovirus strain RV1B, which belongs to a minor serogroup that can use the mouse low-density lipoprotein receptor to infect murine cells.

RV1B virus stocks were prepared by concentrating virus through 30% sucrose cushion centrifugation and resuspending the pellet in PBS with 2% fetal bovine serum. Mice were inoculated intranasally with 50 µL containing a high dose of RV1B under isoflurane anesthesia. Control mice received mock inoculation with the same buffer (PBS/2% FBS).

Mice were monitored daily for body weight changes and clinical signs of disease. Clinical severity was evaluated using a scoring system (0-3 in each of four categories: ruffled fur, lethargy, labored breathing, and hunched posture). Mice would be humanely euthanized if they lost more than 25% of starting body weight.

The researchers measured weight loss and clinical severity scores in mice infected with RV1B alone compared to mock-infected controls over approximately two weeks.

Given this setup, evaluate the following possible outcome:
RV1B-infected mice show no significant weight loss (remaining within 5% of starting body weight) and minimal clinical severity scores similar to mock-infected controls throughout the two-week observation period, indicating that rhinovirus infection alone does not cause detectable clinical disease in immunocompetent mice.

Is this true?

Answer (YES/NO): YES